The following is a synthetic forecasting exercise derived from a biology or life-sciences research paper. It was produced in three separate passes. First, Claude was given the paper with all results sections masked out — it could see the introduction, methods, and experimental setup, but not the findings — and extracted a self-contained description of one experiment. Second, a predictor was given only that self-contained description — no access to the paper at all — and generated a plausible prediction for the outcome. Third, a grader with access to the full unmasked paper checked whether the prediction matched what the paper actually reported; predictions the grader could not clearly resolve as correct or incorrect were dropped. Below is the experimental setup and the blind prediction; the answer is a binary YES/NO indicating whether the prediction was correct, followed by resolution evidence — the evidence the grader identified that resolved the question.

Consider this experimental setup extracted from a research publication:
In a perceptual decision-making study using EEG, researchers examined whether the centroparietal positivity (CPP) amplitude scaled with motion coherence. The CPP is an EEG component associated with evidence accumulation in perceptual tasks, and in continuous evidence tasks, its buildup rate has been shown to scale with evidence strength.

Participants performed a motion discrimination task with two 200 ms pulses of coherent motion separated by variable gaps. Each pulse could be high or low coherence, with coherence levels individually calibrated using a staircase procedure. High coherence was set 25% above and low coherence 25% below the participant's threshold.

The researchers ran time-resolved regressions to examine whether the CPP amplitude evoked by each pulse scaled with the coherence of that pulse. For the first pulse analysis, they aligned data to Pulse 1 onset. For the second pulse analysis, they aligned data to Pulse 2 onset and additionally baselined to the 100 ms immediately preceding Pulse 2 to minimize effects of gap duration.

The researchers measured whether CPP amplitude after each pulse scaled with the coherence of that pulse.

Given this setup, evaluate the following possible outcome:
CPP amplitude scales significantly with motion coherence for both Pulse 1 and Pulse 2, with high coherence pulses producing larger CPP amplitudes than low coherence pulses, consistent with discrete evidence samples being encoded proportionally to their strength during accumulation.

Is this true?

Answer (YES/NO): NO